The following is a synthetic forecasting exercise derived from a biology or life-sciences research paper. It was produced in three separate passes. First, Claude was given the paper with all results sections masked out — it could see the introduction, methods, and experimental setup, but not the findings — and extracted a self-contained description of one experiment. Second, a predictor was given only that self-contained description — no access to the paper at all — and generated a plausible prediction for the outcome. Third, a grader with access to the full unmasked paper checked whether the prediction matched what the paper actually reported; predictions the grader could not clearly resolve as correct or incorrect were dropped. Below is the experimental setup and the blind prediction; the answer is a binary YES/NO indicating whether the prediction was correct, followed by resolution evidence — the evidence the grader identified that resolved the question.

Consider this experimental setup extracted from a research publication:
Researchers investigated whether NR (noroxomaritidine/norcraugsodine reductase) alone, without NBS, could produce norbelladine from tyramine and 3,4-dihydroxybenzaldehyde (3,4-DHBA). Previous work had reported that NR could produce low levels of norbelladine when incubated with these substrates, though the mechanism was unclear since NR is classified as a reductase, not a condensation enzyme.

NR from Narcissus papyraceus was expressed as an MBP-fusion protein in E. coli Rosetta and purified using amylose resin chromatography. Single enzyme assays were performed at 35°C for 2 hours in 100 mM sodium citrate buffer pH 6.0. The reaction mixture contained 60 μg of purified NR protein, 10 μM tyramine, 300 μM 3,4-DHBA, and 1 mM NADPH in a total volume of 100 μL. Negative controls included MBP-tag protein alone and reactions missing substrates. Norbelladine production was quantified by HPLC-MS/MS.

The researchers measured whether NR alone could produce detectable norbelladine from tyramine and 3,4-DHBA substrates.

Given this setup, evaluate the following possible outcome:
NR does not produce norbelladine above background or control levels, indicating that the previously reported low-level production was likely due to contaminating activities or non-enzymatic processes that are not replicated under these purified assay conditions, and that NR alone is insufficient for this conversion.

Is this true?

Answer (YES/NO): NO